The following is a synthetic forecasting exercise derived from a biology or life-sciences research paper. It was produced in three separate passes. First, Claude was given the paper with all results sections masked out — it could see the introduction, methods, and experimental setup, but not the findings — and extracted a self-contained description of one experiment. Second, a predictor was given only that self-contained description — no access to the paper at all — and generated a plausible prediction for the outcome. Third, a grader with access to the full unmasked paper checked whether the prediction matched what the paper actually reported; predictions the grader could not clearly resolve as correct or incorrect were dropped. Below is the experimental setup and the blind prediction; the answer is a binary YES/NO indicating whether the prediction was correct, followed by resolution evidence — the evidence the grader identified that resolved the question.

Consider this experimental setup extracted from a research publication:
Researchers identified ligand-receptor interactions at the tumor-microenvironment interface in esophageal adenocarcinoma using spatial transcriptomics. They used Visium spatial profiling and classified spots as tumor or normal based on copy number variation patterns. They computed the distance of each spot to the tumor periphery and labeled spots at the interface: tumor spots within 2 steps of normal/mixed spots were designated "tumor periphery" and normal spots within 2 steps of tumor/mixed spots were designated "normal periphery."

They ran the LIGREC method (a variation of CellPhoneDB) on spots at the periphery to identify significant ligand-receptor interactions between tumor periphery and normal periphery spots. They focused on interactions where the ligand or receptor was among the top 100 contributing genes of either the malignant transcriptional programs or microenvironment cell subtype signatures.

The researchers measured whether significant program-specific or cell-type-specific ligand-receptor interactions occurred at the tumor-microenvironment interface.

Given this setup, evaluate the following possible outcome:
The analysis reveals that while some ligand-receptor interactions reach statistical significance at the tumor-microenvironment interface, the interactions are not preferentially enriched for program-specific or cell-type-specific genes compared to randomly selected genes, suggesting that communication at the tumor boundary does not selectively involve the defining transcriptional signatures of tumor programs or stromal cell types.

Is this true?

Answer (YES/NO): NO